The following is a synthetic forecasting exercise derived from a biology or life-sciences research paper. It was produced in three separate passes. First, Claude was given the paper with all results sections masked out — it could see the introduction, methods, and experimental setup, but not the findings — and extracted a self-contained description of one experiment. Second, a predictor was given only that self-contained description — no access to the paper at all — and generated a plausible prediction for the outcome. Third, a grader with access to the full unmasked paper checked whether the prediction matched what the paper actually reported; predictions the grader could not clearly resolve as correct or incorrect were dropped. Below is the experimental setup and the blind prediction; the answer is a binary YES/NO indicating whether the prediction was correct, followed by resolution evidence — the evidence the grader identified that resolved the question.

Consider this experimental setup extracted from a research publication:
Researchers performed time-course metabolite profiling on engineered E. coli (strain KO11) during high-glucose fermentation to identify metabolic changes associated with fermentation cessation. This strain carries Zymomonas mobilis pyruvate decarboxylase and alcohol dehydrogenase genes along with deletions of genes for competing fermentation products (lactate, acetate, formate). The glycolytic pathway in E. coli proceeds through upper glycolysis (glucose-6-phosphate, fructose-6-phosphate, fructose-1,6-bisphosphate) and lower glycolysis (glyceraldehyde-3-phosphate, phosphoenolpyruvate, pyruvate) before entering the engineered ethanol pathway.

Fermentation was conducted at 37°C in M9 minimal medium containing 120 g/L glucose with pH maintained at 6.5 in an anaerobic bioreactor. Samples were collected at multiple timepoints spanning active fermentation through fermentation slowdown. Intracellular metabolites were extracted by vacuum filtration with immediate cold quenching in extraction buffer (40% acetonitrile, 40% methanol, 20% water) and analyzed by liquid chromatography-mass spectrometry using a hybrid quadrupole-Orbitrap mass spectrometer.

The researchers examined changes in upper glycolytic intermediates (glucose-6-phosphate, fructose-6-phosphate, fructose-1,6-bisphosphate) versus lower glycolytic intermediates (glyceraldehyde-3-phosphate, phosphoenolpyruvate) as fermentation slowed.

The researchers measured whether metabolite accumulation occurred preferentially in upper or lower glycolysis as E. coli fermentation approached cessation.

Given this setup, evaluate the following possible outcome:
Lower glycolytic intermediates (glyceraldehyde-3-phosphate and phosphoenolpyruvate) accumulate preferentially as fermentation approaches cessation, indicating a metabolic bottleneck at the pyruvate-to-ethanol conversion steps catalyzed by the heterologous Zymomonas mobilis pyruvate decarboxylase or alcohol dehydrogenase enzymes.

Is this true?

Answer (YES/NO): NO